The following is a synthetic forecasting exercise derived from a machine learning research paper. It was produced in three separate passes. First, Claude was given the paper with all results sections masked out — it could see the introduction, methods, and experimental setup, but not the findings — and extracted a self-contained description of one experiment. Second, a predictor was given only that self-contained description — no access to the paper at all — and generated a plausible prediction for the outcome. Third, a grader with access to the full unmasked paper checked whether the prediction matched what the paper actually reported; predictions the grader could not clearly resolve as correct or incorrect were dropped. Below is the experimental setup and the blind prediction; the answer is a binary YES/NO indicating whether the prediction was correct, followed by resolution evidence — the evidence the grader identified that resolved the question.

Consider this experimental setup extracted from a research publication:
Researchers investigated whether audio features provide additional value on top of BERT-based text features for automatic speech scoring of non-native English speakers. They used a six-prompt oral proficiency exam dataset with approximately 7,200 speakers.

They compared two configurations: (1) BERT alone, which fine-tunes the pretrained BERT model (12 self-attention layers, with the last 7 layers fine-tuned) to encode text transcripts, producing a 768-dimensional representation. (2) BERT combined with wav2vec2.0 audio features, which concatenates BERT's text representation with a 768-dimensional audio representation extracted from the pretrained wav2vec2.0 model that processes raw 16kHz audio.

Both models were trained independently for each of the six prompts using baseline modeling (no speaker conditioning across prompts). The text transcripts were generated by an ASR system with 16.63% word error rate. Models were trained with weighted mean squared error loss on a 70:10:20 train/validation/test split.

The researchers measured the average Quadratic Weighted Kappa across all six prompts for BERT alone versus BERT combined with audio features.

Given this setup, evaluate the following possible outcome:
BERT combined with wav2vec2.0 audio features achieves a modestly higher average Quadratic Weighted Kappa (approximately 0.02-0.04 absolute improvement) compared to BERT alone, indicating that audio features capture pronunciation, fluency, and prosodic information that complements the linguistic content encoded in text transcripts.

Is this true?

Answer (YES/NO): NO